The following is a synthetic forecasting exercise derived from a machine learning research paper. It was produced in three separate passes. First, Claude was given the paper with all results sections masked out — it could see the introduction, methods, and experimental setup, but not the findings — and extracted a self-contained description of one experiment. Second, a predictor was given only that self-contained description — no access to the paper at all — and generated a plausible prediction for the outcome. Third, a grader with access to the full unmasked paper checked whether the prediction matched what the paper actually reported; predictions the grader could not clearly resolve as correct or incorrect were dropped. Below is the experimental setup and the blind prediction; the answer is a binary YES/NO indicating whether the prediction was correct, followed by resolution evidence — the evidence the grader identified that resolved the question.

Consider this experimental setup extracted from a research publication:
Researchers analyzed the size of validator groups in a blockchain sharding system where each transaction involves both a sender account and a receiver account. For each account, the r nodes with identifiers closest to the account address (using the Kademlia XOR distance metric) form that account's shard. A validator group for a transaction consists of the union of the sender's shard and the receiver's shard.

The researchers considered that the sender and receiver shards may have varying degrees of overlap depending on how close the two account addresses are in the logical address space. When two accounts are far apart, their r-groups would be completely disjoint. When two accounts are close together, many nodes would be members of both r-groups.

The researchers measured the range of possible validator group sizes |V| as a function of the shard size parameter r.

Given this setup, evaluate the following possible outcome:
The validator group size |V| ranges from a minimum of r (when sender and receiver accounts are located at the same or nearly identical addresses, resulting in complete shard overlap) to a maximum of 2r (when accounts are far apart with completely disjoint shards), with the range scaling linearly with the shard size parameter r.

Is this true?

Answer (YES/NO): YES